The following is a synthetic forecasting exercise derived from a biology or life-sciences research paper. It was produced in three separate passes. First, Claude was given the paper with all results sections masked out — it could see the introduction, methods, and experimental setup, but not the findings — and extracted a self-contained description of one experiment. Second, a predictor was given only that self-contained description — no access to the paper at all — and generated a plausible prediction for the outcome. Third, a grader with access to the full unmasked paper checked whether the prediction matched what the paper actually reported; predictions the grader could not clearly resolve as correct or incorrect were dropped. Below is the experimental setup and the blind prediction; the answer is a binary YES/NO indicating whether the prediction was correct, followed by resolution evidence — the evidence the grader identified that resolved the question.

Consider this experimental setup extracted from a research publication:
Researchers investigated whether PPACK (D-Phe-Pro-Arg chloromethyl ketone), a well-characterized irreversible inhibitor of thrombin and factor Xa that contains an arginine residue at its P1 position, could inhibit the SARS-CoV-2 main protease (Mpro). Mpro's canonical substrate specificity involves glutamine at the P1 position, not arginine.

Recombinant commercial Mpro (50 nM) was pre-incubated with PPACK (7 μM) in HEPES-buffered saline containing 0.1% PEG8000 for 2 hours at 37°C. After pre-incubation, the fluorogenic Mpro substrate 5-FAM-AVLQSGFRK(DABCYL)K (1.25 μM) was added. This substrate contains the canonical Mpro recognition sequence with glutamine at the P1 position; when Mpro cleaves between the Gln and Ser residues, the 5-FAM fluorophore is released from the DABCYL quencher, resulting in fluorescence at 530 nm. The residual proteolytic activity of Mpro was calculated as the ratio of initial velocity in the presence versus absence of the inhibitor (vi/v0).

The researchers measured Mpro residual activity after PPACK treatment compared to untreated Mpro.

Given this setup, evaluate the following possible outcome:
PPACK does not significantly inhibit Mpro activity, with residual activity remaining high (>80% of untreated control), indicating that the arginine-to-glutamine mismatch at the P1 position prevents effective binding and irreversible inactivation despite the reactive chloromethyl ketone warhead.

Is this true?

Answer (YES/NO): NO